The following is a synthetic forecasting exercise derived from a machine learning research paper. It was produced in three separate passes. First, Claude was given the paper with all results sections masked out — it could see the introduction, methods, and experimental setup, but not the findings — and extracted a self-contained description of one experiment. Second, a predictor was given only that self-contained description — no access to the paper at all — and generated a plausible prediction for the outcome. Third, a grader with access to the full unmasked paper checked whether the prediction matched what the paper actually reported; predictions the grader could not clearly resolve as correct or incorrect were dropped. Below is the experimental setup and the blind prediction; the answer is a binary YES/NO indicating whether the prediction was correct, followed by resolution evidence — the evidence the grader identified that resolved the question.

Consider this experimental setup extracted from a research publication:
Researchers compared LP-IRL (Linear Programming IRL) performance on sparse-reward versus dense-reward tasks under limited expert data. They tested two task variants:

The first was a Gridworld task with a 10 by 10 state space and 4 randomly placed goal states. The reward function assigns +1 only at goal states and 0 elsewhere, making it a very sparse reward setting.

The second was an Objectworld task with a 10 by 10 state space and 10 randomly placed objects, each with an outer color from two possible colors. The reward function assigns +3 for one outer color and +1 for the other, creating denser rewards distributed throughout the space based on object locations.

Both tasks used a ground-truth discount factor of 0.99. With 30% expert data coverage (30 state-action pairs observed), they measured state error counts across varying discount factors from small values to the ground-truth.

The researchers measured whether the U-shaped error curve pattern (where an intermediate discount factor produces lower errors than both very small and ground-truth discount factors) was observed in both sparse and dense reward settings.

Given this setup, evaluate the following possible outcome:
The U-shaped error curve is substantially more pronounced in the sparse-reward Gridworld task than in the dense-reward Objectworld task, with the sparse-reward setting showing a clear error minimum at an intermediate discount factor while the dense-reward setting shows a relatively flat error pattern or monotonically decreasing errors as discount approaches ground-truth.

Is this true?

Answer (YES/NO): NO